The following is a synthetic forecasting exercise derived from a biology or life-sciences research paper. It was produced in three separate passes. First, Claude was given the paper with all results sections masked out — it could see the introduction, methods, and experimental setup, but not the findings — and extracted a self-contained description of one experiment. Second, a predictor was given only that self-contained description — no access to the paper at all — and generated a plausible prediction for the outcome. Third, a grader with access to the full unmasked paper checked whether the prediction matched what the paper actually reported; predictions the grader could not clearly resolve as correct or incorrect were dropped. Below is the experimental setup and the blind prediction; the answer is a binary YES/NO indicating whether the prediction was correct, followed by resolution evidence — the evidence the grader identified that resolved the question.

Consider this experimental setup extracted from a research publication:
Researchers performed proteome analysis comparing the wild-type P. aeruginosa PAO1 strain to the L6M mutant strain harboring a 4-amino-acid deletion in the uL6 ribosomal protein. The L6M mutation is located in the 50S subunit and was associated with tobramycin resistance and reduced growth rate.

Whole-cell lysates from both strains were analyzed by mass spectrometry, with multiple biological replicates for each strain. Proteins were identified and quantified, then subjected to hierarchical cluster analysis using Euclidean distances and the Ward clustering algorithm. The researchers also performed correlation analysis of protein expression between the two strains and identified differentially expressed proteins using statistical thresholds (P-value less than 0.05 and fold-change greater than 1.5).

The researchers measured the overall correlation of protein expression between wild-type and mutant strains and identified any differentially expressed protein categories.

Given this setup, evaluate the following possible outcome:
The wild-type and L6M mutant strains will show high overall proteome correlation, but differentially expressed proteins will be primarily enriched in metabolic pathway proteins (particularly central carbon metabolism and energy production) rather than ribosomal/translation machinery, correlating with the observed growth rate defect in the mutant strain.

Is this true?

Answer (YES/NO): NO